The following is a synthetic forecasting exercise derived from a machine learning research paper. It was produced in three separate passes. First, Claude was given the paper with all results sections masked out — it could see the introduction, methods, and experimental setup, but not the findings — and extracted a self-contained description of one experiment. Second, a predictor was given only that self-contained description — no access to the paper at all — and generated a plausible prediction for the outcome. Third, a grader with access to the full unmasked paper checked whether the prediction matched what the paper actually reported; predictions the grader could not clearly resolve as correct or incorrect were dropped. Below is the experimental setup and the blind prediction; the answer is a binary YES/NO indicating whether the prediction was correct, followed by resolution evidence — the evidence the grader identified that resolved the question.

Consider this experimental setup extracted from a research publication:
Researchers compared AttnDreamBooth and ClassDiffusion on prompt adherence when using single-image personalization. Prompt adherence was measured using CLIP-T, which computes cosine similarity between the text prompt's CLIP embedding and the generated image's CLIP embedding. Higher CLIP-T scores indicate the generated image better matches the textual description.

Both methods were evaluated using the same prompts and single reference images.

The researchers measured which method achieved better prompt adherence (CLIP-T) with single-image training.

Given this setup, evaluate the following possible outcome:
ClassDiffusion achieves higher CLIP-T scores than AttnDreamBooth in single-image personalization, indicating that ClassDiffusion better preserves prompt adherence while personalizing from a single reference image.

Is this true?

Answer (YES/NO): NO